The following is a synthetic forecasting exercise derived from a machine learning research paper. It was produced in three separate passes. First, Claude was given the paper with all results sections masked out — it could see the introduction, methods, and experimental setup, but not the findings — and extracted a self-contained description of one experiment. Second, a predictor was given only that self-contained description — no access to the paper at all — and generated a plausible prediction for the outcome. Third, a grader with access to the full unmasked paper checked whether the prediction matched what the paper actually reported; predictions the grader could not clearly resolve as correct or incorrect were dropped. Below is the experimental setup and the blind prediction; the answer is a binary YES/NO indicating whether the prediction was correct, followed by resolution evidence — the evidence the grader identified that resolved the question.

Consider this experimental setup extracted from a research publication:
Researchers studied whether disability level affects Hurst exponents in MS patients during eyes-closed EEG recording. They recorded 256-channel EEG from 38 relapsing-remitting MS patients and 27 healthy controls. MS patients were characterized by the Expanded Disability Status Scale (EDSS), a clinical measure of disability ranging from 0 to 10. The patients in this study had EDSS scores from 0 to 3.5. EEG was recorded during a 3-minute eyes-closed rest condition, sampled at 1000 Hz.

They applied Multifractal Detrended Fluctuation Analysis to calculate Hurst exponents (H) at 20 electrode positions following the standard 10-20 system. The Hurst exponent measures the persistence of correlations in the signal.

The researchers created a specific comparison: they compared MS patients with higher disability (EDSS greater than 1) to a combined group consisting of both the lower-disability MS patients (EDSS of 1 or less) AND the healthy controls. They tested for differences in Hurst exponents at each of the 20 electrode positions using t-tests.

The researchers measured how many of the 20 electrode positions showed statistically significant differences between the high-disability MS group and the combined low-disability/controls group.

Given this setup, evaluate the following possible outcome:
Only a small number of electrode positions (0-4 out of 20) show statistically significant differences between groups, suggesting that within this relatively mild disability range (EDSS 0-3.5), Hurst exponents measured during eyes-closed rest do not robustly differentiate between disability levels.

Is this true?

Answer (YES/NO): NO